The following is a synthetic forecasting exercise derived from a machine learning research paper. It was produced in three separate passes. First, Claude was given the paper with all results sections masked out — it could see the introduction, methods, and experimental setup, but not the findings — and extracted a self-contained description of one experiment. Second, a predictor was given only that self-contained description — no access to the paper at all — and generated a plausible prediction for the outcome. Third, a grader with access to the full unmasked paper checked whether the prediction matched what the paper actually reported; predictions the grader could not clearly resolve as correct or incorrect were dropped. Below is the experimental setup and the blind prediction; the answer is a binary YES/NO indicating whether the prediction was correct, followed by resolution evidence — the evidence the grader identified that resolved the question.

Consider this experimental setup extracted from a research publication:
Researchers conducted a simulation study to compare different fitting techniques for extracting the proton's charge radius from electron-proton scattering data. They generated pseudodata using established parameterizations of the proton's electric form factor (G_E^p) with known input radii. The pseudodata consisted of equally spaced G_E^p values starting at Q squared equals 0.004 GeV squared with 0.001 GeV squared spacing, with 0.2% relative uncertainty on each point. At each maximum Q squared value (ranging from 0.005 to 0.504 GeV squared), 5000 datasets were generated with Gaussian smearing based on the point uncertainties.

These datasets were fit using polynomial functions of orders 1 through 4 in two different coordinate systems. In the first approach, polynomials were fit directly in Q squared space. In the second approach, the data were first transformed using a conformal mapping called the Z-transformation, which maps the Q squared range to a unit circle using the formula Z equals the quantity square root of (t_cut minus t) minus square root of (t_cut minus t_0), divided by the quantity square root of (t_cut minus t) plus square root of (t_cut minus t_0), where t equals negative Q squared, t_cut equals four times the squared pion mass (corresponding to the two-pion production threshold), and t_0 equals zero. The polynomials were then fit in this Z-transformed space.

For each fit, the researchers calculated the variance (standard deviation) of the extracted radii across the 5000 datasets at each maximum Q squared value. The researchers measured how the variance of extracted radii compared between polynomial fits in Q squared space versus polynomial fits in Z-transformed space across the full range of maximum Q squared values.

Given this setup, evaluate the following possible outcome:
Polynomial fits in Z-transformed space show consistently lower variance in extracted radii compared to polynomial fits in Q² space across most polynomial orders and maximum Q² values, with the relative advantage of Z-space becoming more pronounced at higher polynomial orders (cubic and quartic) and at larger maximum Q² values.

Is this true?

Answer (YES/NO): NO